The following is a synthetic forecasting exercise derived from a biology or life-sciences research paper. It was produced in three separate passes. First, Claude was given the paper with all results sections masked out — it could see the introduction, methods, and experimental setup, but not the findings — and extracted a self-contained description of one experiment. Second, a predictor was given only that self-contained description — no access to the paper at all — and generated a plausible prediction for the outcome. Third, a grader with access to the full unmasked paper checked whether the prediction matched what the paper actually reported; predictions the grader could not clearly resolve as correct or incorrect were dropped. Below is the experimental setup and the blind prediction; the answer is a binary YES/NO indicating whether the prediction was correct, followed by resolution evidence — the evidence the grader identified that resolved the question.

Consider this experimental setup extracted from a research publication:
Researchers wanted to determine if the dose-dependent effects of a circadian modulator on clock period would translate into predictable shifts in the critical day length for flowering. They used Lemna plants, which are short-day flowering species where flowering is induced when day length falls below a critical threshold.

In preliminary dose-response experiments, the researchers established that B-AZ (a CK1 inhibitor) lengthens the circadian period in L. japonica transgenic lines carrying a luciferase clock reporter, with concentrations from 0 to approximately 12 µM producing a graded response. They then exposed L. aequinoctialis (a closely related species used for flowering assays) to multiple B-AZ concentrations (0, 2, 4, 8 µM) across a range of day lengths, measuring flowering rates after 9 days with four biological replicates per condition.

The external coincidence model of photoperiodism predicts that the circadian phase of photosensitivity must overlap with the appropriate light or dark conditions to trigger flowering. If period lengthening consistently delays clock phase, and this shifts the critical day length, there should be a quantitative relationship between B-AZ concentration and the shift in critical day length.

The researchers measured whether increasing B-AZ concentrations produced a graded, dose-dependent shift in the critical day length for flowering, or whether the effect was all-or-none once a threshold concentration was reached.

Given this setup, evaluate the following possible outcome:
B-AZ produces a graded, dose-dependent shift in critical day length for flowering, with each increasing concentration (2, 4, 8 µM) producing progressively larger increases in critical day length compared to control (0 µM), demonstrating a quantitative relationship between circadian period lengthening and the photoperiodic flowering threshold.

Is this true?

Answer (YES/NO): YES